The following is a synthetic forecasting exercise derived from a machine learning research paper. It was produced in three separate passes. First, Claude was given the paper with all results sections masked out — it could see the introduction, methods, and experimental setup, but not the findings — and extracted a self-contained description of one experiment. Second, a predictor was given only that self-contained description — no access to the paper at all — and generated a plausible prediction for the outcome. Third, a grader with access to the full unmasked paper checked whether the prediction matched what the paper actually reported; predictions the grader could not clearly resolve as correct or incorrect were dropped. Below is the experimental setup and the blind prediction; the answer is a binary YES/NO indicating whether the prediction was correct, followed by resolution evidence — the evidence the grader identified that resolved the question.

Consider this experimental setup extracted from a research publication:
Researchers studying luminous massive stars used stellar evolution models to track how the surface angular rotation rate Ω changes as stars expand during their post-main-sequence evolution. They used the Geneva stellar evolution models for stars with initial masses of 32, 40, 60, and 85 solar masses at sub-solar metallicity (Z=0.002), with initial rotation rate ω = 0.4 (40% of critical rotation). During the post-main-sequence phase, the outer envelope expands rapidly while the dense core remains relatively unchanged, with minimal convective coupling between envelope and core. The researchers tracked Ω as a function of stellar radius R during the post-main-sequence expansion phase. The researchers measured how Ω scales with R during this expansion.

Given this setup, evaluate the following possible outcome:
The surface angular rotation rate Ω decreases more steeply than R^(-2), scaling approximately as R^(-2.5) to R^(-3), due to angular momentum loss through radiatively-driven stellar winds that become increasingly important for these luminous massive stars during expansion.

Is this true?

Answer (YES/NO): NO